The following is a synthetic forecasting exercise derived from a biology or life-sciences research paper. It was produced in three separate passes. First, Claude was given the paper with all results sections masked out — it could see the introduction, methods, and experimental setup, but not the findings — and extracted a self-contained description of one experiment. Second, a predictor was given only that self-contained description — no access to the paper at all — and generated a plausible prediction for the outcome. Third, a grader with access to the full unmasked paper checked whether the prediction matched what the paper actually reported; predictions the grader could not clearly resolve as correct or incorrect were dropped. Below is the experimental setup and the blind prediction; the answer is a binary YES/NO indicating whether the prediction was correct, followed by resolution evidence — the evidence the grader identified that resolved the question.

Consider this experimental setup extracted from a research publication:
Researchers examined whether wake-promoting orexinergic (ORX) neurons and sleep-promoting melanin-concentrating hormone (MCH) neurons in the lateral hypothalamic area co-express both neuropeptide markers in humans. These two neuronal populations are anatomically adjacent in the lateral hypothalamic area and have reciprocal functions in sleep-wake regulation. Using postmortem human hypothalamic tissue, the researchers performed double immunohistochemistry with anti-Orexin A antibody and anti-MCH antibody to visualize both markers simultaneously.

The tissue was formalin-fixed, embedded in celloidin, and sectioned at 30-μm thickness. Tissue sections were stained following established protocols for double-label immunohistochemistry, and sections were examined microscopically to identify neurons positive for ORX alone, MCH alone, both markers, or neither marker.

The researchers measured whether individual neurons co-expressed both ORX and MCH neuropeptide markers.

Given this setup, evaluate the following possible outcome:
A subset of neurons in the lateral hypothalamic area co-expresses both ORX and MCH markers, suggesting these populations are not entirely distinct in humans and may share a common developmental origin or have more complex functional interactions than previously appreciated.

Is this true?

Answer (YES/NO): NO